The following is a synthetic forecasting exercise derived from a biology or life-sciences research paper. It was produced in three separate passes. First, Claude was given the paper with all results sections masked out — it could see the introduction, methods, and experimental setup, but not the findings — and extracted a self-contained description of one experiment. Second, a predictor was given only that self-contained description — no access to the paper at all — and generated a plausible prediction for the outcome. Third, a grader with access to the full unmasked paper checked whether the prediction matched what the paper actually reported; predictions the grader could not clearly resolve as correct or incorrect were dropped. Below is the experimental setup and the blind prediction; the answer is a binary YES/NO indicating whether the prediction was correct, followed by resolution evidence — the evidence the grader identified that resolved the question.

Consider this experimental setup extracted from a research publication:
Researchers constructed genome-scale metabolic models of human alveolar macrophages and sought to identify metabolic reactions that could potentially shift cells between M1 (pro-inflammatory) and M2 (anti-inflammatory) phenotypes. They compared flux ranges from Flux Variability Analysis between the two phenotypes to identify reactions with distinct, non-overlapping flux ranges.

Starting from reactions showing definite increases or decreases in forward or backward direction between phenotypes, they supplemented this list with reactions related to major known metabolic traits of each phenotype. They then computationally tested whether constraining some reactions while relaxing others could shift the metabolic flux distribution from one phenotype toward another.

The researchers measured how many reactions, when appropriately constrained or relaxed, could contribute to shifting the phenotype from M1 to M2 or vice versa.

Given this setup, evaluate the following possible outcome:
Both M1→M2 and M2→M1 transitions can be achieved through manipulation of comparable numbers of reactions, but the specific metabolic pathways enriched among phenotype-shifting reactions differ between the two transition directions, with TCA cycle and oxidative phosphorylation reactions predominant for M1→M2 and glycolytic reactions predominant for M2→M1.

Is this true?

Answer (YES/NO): NO